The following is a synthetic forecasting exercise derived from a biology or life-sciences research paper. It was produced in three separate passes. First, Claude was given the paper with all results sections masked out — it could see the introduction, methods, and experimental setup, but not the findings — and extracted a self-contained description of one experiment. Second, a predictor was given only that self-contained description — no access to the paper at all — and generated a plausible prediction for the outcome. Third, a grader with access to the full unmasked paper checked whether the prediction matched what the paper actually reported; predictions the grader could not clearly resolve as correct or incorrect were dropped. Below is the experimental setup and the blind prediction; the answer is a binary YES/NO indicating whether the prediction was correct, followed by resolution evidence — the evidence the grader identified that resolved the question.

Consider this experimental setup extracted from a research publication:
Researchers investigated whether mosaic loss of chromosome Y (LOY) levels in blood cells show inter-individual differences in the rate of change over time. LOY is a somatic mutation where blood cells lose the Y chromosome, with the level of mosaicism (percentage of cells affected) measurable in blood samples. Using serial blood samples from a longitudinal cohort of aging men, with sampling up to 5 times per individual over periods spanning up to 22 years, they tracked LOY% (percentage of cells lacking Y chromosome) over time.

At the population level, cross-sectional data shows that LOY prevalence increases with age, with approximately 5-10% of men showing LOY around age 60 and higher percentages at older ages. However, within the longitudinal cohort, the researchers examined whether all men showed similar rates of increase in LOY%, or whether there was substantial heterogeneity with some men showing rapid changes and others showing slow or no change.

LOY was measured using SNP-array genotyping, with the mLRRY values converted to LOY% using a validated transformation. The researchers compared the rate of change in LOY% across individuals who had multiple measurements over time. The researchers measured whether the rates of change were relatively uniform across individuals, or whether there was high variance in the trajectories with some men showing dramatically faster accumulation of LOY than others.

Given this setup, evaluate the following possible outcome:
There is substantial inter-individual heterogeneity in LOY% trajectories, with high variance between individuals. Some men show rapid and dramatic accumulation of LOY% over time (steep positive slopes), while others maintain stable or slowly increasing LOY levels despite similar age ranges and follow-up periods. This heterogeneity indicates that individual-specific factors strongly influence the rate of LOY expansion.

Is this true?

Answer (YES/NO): YES